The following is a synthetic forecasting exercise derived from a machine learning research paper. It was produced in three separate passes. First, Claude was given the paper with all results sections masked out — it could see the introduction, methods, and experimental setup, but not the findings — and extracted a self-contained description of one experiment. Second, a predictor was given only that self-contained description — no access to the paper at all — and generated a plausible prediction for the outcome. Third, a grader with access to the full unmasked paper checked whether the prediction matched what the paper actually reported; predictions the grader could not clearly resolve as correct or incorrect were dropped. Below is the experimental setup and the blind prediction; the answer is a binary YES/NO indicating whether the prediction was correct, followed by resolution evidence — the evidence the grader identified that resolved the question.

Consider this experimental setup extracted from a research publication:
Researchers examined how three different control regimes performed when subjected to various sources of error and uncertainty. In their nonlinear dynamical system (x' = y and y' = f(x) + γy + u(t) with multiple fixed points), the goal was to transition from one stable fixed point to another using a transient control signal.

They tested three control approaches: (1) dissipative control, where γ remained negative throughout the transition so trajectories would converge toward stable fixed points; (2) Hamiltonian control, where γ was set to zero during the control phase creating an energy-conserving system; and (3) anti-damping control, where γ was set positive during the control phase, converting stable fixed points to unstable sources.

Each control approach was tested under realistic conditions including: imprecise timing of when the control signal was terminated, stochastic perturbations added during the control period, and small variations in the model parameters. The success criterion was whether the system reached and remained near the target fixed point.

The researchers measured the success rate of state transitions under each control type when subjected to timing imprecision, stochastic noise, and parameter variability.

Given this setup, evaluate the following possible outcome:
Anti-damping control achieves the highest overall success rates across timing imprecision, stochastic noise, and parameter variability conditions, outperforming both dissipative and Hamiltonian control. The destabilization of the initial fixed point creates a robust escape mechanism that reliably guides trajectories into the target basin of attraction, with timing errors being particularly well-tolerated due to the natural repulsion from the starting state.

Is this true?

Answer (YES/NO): NO